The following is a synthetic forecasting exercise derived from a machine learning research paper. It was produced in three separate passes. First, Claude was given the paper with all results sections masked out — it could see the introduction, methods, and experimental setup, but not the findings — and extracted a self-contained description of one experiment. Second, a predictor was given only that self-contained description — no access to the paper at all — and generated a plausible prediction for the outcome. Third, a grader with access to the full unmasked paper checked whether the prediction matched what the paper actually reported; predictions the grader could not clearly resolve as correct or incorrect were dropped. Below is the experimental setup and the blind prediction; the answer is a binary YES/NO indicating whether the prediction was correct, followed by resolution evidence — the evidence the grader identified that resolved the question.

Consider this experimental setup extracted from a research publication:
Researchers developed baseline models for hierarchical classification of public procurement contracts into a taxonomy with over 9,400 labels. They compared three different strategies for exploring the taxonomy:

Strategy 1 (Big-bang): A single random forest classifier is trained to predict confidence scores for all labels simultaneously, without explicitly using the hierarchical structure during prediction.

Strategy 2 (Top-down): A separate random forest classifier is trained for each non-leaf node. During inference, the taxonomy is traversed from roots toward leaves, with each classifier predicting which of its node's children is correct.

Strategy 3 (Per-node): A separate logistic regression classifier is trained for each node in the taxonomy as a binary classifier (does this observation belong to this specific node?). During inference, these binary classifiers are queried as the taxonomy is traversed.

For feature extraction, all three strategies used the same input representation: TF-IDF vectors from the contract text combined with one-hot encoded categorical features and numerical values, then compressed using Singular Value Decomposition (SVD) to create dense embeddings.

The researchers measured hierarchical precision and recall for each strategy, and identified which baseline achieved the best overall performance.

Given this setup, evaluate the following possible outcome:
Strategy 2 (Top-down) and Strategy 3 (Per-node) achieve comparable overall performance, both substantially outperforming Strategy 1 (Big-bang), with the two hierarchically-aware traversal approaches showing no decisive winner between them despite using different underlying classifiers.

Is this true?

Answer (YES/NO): NO